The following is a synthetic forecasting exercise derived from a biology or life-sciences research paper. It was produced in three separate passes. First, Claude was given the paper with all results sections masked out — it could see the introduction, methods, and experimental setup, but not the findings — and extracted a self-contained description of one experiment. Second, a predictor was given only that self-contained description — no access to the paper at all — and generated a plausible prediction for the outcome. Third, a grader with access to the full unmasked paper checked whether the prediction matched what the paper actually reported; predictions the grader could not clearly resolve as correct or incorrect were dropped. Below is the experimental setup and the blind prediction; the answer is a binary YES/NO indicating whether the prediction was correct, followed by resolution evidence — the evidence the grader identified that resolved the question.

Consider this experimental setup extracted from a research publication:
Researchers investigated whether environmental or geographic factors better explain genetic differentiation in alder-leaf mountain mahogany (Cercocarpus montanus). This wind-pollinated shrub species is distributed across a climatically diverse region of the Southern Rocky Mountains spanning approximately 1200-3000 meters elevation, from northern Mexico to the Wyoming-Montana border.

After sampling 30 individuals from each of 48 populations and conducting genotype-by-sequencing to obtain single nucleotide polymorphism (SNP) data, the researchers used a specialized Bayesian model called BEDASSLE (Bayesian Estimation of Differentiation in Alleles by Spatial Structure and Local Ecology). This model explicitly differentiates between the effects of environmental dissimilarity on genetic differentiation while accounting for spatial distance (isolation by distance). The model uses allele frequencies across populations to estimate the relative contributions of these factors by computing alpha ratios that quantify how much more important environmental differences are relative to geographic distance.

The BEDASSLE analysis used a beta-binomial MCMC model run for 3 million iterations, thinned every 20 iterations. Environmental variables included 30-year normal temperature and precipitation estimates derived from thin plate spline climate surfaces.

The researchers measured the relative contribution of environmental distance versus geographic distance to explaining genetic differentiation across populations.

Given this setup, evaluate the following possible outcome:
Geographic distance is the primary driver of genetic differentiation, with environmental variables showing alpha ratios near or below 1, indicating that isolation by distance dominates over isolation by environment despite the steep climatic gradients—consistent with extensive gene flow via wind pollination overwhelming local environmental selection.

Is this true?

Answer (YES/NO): NO